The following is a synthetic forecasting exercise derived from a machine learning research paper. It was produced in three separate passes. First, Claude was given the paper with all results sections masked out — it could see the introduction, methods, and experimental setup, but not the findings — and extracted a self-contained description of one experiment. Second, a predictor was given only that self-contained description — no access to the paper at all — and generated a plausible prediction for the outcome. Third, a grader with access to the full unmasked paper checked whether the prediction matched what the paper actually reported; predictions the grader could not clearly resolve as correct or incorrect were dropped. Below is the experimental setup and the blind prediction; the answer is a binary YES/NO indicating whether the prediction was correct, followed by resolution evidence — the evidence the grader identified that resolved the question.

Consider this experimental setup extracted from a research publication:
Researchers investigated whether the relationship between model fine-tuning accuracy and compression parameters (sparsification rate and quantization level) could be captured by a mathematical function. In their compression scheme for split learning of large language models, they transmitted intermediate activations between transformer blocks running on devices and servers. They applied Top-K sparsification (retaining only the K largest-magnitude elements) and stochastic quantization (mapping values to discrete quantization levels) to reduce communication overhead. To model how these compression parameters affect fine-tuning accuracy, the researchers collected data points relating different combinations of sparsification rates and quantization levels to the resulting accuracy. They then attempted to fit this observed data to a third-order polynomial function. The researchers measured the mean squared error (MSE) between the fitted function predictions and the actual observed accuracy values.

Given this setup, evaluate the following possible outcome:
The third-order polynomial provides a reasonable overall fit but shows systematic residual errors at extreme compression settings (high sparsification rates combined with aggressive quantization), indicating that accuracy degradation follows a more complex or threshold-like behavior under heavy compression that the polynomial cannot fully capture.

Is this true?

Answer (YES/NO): NO